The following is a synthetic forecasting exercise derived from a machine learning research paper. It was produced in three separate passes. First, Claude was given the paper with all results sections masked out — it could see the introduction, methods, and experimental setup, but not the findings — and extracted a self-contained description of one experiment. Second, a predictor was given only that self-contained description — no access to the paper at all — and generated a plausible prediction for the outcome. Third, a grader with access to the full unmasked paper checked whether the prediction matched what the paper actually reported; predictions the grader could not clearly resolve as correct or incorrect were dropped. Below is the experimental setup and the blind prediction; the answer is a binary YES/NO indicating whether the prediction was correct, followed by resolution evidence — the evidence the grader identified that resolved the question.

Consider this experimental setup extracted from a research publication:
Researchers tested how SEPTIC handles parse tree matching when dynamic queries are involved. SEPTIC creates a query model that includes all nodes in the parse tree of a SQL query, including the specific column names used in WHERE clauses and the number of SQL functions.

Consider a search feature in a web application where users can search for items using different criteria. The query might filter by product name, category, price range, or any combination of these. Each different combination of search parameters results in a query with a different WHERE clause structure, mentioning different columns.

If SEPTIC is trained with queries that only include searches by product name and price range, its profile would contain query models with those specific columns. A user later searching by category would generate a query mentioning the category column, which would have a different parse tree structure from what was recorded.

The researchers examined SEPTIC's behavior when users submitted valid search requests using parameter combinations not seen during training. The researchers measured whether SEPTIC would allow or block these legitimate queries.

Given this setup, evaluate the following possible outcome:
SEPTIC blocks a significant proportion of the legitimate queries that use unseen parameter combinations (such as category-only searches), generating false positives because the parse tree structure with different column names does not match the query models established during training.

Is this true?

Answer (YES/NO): YES